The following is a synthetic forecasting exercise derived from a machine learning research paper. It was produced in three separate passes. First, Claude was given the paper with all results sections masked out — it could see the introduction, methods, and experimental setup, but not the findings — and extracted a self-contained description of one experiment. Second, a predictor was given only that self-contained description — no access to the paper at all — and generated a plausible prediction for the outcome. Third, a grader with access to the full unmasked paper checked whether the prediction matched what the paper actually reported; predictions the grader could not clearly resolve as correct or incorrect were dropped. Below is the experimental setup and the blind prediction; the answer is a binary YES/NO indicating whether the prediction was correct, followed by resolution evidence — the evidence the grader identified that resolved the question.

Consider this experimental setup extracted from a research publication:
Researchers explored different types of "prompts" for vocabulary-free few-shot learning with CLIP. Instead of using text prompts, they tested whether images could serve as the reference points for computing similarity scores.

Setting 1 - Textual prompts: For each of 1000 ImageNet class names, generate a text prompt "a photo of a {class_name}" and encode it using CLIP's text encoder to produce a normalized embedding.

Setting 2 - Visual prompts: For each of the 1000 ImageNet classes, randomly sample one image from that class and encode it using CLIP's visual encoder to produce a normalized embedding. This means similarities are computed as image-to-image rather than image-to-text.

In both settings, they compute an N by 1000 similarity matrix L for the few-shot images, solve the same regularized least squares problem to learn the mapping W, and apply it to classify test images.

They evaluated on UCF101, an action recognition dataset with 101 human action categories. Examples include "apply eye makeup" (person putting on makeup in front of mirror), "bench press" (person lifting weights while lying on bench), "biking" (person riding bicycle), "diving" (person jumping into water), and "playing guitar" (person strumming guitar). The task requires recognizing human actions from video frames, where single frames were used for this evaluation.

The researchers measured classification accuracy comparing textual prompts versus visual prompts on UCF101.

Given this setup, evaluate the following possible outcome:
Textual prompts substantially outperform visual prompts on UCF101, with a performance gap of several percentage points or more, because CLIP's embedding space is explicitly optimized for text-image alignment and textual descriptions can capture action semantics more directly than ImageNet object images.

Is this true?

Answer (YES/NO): NO